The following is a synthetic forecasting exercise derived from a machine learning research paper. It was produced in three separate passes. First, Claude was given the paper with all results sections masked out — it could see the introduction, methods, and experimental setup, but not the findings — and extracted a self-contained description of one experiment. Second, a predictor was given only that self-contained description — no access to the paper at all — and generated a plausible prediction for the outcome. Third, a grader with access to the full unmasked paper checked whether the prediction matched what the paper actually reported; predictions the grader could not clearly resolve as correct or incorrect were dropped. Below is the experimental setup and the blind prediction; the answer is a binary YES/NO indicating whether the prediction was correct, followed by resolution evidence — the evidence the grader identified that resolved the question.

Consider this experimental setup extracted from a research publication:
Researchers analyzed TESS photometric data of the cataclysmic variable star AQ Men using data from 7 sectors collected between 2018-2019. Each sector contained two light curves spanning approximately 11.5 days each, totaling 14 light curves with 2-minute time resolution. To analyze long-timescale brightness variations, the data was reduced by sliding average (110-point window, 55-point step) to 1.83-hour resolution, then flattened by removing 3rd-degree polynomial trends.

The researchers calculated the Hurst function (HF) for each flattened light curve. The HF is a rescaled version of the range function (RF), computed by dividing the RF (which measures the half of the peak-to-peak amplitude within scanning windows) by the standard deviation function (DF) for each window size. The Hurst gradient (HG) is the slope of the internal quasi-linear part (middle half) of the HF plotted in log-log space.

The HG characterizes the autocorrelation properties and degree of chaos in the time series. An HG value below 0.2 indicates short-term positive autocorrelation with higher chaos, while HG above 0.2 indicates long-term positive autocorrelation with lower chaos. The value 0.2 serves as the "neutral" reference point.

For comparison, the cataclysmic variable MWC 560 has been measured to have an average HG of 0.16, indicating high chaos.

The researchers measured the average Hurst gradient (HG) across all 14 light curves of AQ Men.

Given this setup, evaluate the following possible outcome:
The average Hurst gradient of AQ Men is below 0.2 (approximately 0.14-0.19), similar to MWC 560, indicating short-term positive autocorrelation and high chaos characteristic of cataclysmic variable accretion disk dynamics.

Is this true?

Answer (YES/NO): NO